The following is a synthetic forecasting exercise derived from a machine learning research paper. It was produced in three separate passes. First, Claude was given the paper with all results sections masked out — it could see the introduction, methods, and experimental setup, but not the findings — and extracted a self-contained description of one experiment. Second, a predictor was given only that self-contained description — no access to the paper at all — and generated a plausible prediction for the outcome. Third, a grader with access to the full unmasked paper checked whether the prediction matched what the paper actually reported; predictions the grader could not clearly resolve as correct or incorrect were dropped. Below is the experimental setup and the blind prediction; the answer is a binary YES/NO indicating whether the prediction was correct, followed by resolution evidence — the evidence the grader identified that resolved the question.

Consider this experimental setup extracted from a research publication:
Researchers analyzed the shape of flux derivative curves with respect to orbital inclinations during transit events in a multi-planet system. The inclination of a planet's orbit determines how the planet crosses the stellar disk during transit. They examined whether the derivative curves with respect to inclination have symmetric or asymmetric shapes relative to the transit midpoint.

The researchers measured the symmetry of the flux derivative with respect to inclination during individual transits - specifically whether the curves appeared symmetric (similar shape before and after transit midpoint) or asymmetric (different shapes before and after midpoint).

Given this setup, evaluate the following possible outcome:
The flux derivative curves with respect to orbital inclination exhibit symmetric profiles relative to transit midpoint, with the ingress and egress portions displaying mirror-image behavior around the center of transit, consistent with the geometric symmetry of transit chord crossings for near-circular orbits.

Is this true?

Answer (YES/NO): YES